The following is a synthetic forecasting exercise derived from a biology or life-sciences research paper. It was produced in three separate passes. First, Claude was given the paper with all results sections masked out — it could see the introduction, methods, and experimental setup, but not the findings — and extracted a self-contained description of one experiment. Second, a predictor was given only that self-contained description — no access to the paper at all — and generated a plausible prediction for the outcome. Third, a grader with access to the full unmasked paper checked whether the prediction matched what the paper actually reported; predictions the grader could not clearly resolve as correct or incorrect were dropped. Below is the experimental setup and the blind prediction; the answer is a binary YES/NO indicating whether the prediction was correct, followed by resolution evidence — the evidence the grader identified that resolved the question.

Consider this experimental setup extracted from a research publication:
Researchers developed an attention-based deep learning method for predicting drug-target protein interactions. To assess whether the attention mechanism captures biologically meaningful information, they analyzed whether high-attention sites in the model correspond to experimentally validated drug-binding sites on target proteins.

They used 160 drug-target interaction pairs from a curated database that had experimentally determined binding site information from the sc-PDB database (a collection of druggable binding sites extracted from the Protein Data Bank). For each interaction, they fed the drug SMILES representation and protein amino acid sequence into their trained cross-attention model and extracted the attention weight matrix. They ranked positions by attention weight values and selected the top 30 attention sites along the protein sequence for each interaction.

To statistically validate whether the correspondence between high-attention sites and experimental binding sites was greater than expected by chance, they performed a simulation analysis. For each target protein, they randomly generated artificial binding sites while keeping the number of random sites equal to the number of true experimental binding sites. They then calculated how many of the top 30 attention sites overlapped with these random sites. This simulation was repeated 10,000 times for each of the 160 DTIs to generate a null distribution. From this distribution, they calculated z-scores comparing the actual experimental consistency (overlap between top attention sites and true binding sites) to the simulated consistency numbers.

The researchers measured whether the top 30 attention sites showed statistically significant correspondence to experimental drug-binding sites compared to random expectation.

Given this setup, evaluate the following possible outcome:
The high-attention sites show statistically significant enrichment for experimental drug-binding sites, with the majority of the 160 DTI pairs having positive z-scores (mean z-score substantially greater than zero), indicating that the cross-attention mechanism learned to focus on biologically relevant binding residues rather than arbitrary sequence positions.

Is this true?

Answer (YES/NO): NO